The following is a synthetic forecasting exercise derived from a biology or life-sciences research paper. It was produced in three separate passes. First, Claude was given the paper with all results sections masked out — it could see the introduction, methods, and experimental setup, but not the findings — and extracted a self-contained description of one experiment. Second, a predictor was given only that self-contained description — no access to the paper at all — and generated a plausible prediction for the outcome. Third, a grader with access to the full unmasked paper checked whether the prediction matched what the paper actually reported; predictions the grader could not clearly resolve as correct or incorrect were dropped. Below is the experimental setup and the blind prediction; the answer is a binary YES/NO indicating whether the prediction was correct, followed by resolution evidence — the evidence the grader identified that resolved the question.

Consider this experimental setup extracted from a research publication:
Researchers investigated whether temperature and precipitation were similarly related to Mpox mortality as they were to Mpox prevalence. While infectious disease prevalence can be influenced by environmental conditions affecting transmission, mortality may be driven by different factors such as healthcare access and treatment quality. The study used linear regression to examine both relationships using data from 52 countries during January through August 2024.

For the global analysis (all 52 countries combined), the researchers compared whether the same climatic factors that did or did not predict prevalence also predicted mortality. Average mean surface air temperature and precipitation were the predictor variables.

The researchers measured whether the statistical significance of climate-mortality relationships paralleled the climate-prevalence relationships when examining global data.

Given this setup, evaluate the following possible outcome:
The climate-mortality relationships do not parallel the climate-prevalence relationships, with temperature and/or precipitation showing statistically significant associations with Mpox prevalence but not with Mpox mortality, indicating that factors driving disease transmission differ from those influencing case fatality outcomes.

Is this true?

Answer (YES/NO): NO